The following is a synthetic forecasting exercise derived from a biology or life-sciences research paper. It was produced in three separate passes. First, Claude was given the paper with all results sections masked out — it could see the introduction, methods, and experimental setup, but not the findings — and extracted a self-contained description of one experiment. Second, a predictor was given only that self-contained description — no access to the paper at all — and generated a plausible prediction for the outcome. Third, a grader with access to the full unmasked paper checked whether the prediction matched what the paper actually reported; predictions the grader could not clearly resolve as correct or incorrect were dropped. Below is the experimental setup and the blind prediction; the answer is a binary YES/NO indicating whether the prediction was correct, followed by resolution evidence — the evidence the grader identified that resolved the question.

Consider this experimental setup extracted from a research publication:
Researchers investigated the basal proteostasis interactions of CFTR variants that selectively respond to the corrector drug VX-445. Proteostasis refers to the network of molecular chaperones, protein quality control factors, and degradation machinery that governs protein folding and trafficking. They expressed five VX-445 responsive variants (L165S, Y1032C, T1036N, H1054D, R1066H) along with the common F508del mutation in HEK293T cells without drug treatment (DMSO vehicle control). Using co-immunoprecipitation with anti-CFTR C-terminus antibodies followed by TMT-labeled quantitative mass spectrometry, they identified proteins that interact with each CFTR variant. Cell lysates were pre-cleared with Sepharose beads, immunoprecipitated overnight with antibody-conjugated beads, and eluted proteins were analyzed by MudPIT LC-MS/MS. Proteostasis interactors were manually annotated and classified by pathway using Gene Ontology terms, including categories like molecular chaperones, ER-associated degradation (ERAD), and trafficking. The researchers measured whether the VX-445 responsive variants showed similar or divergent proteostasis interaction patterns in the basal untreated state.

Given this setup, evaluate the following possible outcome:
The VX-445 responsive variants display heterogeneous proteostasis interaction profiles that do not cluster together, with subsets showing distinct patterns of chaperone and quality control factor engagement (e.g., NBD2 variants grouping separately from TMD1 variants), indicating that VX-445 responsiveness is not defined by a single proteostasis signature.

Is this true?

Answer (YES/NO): YES